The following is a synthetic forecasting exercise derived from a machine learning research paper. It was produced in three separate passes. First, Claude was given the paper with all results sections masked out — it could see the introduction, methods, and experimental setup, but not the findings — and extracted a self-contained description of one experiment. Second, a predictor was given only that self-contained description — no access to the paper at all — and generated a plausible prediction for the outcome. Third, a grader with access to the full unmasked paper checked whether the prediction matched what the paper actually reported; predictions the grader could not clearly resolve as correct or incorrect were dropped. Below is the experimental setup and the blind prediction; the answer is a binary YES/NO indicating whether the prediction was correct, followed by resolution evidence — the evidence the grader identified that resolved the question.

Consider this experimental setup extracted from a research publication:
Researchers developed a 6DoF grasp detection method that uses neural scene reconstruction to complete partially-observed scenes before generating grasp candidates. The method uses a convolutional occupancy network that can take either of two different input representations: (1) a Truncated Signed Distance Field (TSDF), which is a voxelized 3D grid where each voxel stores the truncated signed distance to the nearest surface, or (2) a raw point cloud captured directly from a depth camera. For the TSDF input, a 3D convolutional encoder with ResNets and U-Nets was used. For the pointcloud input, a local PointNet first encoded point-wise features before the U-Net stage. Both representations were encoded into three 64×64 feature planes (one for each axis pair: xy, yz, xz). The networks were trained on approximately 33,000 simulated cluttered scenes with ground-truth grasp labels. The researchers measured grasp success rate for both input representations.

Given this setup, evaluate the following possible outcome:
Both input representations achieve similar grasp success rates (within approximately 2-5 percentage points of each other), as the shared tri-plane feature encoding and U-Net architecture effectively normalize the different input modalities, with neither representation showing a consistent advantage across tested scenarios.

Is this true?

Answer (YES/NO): NO